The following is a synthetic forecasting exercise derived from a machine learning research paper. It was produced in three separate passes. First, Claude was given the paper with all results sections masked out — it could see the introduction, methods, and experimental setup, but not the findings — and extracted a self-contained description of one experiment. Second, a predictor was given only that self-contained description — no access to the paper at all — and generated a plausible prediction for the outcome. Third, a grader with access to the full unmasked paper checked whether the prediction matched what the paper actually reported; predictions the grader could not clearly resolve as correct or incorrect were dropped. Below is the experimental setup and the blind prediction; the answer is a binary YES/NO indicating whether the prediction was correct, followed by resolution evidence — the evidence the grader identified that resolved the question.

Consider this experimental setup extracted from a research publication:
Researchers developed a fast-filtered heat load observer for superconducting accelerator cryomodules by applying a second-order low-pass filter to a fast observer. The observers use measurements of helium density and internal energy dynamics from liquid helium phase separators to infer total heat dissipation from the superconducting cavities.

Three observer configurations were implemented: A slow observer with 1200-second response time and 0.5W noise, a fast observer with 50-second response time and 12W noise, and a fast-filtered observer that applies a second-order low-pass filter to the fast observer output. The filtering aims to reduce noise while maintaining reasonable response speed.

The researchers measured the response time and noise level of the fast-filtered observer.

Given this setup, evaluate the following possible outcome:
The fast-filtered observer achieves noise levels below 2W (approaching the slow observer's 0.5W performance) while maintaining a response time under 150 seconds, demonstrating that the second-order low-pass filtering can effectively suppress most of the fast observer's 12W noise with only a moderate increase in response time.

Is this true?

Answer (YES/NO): NO